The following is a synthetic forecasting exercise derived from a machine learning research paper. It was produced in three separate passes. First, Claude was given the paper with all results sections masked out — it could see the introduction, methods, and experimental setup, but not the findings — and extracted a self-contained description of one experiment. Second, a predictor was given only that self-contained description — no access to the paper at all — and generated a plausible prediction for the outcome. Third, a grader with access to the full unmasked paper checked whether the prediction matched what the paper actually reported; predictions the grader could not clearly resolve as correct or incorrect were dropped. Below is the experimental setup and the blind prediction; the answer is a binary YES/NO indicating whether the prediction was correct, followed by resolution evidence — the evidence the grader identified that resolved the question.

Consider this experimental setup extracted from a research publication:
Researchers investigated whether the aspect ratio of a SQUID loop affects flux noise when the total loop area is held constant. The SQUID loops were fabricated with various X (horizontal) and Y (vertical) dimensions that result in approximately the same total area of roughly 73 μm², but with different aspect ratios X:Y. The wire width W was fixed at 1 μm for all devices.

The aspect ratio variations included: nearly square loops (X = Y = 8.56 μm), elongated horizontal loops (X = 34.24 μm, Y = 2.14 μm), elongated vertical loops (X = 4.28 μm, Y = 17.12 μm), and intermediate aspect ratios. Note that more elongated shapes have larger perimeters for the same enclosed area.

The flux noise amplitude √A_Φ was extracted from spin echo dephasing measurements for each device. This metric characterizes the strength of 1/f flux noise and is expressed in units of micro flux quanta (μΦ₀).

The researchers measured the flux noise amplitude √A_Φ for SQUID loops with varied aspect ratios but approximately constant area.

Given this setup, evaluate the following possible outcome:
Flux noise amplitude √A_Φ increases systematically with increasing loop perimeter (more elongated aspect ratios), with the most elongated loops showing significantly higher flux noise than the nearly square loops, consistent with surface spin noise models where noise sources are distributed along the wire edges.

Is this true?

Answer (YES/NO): YES